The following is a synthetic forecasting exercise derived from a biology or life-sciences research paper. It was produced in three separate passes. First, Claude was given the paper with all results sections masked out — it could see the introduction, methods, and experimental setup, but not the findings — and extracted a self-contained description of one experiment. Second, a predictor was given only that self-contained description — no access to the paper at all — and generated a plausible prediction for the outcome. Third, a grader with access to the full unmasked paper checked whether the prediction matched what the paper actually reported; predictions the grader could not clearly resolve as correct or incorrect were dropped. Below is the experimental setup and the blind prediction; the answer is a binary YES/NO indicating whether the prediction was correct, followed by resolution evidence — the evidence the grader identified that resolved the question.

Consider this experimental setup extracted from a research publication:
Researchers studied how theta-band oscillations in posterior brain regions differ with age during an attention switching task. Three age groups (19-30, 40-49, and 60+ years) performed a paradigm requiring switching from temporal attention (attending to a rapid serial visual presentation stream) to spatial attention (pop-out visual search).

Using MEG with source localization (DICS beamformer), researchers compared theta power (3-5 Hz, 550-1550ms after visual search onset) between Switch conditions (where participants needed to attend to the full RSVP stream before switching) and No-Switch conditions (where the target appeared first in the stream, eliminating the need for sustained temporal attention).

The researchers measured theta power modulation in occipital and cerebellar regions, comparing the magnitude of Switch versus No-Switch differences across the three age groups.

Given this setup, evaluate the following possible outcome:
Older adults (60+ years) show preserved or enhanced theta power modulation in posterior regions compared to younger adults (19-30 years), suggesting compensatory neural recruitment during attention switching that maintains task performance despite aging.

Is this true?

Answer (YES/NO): NO